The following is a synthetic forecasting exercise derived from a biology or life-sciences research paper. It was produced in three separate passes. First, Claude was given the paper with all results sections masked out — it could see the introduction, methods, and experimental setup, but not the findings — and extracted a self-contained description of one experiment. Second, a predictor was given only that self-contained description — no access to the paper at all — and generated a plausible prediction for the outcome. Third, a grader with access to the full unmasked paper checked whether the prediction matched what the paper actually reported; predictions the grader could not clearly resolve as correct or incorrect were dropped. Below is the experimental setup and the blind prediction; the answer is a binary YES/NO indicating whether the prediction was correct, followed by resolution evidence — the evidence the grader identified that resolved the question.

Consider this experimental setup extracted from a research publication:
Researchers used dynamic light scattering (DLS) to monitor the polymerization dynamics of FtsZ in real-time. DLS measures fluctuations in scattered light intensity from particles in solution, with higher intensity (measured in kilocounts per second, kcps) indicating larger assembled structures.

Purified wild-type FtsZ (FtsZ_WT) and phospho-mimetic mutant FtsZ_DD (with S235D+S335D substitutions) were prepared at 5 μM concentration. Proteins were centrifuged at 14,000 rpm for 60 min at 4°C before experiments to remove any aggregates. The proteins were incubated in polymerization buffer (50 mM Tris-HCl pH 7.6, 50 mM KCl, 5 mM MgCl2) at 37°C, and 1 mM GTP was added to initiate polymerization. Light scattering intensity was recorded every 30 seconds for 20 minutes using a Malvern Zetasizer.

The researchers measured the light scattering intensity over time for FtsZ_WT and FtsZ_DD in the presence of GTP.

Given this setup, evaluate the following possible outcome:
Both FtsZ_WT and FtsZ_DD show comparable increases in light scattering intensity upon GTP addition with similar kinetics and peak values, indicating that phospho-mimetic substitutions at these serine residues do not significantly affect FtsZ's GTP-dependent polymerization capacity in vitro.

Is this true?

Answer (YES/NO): NO